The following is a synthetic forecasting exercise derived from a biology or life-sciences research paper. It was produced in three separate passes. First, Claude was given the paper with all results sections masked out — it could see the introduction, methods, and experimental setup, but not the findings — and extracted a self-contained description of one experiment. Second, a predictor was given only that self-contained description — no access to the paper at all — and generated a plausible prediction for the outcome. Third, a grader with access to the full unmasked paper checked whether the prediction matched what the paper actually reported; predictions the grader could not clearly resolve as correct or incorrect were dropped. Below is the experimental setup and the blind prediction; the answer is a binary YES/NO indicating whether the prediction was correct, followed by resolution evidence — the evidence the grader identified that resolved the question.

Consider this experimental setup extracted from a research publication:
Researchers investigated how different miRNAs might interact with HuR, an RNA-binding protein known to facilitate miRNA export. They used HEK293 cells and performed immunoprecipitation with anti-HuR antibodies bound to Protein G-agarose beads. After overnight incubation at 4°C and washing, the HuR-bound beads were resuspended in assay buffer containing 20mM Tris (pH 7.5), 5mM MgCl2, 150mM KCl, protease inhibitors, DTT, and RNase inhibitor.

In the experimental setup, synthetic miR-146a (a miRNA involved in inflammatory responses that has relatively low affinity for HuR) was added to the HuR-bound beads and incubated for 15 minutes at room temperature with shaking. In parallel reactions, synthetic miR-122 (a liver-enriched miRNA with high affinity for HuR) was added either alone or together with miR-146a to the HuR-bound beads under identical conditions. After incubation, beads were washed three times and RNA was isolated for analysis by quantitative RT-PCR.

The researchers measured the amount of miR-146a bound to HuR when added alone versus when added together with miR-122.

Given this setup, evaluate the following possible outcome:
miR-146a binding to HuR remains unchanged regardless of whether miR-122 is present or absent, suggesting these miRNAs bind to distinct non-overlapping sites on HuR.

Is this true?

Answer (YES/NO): NO